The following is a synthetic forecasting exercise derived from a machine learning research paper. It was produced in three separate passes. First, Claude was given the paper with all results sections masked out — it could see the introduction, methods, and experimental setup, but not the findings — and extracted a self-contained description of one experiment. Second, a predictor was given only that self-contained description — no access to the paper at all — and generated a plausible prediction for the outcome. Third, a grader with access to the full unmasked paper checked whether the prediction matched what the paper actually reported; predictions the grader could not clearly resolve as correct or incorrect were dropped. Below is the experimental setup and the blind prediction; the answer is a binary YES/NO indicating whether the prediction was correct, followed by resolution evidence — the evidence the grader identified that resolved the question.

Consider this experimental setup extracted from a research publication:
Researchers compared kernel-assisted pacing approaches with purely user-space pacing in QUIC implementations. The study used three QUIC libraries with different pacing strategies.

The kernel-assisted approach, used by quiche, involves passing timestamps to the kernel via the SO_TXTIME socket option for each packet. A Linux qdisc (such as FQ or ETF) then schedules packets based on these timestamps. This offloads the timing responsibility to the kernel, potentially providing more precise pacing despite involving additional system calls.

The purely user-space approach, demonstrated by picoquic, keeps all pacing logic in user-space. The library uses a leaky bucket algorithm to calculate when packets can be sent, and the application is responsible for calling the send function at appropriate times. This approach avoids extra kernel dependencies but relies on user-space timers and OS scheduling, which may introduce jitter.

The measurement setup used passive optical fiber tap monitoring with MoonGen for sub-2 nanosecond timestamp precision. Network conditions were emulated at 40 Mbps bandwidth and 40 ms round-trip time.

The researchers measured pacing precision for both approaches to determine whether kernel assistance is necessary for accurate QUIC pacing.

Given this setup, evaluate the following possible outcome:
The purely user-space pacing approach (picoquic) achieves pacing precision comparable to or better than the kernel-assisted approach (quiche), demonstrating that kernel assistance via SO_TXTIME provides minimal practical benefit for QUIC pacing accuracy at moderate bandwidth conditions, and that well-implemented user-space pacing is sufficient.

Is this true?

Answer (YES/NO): YES